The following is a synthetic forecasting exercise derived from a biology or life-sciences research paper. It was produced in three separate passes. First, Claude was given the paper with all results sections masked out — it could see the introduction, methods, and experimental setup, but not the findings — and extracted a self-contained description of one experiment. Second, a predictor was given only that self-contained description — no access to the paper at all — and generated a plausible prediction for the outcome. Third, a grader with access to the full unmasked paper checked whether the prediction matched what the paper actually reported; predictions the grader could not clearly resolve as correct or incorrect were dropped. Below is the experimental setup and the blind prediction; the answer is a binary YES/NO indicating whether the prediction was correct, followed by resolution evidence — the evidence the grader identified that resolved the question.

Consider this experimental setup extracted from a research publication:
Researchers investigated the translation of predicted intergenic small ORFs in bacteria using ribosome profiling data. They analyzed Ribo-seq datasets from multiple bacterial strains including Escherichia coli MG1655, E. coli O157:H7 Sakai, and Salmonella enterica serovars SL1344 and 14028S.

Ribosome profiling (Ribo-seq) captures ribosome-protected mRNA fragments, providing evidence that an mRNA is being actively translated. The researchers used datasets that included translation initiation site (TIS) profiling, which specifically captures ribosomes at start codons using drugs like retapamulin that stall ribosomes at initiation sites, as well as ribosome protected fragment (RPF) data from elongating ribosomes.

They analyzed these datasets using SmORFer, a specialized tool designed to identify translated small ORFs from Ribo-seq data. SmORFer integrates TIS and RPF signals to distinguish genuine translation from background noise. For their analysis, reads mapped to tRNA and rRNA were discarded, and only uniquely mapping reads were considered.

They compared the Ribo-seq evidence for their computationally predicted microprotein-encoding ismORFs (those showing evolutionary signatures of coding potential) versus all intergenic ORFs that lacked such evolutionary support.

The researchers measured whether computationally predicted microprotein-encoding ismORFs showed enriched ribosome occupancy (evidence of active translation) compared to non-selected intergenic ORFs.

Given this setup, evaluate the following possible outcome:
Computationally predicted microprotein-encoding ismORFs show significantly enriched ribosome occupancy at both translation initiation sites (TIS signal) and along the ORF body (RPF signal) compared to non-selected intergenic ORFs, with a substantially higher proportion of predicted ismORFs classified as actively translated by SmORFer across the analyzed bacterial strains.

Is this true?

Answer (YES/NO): NO